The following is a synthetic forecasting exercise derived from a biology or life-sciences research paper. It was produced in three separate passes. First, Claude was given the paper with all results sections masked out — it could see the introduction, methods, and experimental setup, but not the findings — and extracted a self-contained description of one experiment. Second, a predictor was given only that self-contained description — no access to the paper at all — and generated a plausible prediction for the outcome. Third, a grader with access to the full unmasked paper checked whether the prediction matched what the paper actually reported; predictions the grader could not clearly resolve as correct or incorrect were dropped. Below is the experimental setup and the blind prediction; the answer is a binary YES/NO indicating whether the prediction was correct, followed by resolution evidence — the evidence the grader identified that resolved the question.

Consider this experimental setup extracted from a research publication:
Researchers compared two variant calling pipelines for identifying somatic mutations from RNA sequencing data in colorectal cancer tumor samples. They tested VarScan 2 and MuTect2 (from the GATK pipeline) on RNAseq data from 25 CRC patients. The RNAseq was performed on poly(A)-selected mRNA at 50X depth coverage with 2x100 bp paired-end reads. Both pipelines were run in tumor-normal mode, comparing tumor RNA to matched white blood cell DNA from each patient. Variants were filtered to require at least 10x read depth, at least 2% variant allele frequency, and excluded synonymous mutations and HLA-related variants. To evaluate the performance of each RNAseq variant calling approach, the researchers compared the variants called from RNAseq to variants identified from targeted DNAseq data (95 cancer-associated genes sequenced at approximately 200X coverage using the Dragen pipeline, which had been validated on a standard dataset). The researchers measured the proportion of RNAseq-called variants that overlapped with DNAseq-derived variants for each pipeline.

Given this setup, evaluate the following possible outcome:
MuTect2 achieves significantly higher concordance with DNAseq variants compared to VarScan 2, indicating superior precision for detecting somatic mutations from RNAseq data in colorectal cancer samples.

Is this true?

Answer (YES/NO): NO